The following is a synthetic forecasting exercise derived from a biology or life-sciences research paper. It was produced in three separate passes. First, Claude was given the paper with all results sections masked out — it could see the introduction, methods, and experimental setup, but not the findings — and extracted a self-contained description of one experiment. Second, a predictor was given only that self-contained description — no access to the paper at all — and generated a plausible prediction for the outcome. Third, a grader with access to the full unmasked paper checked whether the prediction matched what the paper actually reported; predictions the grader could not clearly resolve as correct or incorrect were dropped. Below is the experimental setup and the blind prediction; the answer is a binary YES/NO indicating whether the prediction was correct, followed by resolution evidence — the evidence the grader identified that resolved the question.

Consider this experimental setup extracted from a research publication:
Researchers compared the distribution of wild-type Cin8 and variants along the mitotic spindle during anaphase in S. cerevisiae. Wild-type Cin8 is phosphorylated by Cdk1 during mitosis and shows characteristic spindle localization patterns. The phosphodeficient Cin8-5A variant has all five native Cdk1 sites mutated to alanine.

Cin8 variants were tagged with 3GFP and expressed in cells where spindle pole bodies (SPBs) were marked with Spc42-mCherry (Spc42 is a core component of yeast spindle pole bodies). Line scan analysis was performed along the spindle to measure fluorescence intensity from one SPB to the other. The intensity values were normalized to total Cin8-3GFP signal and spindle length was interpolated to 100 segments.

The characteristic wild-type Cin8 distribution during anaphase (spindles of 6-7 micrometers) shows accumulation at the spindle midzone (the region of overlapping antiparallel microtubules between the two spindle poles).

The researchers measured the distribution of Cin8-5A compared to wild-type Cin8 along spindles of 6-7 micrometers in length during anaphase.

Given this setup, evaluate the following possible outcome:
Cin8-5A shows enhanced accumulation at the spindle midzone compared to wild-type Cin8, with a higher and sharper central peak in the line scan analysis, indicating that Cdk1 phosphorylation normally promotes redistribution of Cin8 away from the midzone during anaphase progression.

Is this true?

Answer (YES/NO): NO